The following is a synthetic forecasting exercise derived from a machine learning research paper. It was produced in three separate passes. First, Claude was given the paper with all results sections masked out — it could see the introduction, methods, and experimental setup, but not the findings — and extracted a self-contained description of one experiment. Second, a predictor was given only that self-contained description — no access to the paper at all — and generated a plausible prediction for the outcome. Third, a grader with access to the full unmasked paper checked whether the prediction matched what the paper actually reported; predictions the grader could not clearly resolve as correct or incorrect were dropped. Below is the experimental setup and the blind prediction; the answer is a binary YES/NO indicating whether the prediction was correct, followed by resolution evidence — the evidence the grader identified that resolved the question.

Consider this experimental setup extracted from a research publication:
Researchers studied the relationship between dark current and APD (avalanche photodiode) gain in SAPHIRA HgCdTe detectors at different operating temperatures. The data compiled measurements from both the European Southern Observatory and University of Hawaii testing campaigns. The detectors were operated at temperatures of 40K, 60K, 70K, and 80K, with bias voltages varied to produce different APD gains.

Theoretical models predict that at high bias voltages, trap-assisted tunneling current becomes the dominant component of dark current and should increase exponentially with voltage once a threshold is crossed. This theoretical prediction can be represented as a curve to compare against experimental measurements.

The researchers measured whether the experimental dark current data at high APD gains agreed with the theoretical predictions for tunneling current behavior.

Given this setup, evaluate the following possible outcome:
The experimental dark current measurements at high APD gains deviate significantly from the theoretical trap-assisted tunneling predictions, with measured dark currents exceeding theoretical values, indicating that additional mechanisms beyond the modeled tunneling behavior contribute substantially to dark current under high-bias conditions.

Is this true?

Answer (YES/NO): NO